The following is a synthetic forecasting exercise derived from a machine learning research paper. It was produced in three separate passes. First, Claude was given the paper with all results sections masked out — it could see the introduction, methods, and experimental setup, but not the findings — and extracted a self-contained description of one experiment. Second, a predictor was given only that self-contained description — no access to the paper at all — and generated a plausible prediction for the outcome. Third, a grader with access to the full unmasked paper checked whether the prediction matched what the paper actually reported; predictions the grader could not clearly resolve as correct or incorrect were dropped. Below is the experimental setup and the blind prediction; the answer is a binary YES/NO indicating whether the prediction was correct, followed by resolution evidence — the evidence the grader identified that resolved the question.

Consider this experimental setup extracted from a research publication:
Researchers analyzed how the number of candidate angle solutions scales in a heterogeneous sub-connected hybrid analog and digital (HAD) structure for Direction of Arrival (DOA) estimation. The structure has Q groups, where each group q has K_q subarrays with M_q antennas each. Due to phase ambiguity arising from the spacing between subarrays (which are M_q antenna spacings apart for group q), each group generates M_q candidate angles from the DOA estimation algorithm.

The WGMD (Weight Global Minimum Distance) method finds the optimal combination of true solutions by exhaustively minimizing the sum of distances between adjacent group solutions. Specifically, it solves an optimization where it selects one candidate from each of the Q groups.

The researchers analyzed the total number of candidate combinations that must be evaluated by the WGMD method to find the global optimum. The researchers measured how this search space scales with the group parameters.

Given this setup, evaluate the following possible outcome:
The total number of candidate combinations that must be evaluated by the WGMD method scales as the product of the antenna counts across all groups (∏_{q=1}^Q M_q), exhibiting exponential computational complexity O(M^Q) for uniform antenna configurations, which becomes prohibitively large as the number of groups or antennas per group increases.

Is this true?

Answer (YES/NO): YES